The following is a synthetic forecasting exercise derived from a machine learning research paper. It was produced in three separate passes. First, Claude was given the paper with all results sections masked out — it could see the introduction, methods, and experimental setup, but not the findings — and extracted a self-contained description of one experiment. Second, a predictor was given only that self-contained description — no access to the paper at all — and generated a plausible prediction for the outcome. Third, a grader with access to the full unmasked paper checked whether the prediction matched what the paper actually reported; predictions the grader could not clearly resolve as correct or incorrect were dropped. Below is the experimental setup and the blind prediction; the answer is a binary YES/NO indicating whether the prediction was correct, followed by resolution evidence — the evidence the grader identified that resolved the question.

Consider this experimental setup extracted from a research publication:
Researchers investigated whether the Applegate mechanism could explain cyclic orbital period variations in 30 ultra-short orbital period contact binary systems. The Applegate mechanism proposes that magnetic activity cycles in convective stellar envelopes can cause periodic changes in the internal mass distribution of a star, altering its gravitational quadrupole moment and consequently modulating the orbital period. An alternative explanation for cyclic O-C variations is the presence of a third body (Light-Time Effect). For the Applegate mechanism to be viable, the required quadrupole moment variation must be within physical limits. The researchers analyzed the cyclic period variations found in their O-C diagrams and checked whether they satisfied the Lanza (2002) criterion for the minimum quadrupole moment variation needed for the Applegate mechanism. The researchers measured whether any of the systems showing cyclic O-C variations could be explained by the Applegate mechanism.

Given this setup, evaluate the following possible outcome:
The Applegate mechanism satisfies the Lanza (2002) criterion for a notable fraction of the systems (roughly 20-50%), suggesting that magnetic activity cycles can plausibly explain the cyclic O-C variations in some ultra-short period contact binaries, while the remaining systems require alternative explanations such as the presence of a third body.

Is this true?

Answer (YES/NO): NO